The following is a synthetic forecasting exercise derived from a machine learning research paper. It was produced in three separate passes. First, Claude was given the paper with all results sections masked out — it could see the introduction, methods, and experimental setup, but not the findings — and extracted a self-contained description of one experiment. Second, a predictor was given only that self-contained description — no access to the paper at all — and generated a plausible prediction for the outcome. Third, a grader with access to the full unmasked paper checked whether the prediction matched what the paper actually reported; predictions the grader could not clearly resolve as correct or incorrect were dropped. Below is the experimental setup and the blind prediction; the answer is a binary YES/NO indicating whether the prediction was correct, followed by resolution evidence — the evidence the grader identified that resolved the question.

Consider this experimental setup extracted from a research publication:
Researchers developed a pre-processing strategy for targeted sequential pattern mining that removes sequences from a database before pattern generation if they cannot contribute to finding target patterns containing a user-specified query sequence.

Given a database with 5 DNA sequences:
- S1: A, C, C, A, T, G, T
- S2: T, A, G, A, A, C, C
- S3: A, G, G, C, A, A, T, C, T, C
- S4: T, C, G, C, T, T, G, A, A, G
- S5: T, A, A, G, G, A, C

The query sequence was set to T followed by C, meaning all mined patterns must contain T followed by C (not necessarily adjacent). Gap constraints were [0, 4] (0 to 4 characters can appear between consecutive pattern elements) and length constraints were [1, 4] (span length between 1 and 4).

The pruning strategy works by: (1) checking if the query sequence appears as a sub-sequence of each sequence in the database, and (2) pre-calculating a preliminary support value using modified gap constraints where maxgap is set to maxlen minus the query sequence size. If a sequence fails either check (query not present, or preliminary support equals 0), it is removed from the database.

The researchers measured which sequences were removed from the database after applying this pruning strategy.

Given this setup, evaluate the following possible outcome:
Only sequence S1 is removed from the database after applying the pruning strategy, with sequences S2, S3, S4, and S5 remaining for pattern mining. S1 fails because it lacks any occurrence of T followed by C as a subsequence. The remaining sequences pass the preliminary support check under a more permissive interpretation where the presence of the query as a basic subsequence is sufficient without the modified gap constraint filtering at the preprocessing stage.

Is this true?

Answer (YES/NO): NO